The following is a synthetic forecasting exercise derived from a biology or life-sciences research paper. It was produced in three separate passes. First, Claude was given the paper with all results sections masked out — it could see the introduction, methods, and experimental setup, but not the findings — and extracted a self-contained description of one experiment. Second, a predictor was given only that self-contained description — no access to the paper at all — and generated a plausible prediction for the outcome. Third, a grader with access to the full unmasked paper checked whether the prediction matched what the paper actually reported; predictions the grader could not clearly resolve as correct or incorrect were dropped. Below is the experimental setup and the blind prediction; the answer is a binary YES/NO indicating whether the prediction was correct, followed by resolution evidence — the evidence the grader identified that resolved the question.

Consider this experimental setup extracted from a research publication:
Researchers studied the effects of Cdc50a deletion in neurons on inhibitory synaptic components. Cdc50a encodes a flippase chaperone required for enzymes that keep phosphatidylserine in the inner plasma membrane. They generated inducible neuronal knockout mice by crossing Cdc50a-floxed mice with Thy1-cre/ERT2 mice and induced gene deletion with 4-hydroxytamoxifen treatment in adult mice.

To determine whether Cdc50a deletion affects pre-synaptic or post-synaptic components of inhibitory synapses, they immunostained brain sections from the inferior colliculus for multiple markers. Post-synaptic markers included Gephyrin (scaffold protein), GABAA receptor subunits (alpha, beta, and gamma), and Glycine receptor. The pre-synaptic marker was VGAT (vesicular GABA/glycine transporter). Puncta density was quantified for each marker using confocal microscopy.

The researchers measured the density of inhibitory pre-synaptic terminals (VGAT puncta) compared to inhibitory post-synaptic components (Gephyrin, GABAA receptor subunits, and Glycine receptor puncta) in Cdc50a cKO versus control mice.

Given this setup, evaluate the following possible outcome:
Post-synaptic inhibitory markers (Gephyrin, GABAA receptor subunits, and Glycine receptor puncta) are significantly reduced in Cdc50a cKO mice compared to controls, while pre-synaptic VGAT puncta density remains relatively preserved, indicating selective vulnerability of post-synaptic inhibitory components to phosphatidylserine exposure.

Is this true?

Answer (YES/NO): YES